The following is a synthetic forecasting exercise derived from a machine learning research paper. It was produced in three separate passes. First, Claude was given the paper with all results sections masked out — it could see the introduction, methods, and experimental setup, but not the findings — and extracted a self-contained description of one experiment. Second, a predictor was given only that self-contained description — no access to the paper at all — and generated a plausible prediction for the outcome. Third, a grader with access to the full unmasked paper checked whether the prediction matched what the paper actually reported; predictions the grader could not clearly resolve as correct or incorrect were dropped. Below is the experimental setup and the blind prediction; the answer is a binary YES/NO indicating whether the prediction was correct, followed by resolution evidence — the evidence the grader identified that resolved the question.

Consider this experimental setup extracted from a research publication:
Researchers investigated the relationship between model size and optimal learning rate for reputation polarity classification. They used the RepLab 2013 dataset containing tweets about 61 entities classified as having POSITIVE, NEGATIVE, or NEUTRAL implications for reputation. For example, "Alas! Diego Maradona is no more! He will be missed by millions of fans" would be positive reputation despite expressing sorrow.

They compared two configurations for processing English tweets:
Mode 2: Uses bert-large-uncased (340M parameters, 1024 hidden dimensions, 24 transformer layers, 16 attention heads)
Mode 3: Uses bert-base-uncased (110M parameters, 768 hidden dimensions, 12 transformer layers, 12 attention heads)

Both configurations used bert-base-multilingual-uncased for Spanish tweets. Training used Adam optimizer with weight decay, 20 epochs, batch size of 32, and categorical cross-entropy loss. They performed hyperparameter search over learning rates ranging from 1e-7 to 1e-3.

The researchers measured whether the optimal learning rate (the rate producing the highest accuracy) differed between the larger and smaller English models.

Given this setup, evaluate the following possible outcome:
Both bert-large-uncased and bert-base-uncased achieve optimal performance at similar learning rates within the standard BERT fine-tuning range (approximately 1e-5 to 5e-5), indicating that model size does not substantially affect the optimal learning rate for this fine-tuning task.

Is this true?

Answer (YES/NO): NO